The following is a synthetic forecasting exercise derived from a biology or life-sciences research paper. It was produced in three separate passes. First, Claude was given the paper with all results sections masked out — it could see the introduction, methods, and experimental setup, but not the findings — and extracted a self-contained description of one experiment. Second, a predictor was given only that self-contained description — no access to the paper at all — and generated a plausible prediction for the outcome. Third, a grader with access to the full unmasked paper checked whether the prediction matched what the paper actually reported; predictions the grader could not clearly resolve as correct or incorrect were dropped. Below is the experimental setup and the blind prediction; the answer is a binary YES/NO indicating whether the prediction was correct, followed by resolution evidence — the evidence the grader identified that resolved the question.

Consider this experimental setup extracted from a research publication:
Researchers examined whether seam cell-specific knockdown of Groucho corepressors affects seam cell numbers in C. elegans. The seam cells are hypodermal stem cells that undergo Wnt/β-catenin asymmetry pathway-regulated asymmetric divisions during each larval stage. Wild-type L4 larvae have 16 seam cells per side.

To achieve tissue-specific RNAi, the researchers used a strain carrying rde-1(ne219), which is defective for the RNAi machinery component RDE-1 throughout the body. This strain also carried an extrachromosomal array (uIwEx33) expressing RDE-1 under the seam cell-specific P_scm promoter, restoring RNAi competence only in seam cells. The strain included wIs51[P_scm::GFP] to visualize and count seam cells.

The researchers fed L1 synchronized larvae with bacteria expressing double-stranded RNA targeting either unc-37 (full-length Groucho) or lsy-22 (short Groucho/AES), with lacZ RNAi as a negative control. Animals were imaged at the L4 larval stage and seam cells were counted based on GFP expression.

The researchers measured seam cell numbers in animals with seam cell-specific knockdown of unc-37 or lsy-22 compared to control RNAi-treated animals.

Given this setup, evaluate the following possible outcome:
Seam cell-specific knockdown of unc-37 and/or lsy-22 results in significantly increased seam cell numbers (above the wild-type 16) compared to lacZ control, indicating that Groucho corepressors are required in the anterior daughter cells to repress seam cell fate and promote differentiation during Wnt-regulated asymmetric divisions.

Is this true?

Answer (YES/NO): NO